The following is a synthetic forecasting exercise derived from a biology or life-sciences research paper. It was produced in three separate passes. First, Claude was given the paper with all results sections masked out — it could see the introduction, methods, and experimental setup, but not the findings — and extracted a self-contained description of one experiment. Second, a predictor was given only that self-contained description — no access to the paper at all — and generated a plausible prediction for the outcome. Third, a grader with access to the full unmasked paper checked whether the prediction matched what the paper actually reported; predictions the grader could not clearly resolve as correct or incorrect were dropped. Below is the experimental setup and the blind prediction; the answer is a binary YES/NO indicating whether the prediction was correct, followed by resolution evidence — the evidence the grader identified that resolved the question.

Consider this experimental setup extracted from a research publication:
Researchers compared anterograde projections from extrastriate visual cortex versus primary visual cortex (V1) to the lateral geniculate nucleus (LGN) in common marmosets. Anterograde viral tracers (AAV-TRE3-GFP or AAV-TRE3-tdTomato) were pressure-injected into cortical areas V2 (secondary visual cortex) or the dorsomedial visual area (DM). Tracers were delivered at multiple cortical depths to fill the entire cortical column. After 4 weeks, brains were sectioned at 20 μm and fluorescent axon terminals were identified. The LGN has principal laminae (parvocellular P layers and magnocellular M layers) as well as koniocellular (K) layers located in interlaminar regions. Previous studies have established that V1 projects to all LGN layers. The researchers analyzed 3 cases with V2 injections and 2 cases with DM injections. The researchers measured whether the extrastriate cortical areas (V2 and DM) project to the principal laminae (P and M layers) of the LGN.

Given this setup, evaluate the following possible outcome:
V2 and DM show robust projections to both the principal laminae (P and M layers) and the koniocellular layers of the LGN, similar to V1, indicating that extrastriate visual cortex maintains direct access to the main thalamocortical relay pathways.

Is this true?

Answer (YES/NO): NO